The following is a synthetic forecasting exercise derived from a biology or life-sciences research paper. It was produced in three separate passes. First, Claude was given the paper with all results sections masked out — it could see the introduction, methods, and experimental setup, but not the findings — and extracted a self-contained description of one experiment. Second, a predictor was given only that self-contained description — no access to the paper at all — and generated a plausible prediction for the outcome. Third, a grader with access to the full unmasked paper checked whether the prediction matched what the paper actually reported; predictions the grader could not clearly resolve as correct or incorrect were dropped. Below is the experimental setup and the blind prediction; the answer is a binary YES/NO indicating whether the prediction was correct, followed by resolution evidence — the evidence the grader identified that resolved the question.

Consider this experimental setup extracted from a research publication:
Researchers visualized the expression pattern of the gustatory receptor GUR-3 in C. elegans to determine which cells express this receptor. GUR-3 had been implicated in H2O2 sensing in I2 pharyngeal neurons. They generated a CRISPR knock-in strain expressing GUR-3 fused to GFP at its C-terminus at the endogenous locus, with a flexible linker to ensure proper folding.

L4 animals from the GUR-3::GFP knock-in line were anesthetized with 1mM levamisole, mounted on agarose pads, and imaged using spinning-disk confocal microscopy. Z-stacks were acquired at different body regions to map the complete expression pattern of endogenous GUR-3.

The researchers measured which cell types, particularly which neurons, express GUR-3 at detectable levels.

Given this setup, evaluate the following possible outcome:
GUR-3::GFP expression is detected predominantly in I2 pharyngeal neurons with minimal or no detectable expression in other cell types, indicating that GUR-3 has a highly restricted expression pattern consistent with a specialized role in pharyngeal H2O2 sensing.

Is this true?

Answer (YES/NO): NO